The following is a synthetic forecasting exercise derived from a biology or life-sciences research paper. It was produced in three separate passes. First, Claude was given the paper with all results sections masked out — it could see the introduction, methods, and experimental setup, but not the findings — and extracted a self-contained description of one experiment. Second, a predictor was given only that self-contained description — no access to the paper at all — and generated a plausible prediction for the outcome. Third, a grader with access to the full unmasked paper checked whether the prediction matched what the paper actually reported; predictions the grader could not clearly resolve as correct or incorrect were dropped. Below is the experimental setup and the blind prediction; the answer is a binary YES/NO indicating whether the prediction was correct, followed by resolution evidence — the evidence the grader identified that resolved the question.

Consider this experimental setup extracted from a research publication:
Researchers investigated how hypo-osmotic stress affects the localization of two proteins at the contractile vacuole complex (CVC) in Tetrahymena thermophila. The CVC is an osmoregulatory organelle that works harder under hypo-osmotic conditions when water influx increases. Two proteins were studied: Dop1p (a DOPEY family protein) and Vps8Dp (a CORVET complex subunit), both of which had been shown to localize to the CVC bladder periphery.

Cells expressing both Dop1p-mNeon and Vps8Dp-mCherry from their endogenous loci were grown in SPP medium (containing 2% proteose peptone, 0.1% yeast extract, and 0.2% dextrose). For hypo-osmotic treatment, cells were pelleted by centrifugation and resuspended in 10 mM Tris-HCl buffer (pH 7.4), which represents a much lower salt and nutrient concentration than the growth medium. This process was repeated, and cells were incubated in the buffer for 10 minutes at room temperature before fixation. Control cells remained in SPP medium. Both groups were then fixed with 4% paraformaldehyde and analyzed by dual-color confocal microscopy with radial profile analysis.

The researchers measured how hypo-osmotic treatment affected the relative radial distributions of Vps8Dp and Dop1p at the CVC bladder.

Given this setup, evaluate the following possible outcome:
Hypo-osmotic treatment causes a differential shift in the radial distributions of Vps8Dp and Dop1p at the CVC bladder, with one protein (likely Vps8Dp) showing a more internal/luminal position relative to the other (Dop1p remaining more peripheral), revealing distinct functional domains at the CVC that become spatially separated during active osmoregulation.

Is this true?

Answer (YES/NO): NO